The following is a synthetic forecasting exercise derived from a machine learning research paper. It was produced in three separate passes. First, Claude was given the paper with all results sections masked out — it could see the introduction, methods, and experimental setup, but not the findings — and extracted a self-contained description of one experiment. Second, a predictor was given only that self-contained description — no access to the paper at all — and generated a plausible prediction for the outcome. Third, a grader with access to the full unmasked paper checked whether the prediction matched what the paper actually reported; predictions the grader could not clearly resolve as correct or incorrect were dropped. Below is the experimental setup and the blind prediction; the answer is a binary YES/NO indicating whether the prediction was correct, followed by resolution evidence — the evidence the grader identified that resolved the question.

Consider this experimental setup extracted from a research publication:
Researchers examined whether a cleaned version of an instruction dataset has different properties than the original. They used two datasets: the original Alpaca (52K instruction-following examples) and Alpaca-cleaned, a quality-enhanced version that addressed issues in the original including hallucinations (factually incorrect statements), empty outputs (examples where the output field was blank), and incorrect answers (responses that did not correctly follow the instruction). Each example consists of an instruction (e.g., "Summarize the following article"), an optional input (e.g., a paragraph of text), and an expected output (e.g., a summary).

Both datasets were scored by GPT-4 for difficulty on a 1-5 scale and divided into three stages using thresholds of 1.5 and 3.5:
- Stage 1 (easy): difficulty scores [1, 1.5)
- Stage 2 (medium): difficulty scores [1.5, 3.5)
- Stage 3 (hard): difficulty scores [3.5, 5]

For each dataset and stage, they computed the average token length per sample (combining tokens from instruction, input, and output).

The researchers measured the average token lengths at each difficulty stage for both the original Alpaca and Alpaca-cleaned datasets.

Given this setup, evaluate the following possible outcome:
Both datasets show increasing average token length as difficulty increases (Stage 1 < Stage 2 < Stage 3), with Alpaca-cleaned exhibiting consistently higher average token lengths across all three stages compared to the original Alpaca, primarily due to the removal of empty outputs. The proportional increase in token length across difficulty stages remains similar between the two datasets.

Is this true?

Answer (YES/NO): NO